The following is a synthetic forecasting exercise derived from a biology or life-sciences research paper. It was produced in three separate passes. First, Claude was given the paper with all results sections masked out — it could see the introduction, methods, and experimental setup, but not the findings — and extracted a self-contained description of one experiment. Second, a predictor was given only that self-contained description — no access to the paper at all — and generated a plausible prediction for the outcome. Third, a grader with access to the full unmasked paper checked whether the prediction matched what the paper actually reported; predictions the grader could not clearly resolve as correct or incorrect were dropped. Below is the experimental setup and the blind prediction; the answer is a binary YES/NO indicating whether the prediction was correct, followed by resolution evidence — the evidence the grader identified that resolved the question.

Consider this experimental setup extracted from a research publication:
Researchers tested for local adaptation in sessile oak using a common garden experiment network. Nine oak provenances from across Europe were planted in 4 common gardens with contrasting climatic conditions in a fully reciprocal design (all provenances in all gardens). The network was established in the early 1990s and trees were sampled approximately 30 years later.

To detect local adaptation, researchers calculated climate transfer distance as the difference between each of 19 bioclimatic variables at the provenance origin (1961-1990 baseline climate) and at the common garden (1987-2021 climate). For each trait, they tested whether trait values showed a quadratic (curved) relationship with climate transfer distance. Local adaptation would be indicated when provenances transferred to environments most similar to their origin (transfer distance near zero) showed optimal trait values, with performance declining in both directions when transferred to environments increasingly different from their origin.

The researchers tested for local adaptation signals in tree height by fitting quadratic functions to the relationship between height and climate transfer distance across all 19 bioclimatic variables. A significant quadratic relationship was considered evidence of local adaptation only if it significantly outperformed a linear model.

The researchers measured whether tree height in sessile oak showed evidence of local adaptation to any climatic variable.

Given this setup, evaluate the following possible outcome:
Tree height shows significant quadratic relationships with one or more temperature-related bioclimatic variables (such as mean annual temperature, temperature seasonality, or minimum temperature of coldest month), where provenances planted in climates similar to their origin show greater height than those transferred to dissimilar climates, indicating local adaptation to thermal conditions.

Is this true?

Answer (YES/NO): NO